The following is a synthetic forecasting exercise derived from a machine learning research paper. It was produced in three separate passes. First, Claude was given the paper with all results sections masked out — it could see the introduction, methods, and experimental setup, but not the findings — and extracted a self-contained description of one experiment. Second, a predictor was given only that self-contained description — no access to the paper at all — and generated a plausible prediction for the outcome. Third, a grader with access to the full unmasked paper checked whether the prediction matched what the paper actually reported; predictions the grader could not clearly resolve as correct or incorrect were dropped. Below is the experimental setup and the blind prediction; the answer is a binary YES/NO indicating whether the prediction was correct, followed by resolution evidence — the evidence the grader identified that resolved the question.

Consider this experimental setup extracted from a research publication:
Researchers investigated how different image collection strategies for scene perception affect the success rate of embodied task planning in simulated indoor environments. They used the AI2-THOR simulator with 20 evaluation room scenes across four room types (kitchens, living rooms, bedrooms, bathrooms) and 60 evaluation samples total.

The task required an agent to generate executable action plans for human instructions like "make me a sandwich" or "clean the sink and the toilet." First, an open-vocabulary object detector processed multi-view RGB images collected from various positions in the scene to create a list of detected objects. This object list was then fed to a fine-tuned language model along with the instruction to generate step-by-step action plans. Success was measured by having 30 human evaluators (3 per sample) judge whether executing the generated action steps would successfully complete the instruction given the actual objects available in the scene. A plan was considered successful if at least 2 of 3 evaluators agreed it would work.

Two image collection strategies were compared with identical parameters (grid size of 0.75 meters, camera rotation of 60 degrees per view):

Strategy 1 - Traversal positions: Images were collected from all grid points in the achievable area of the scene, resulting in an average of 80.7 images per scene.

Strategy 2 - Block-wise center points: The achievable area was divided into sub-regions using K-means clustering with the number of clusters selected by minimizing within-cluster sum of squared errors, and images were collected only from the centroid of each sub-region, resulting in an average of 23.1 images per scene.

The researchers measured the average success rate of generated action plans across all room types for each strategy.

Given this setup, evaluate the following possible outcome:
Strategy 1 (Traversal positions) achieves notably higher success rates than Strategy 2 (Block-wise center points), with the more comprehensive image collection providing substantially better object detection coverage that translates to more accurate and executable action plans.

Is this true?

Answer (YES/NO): NO